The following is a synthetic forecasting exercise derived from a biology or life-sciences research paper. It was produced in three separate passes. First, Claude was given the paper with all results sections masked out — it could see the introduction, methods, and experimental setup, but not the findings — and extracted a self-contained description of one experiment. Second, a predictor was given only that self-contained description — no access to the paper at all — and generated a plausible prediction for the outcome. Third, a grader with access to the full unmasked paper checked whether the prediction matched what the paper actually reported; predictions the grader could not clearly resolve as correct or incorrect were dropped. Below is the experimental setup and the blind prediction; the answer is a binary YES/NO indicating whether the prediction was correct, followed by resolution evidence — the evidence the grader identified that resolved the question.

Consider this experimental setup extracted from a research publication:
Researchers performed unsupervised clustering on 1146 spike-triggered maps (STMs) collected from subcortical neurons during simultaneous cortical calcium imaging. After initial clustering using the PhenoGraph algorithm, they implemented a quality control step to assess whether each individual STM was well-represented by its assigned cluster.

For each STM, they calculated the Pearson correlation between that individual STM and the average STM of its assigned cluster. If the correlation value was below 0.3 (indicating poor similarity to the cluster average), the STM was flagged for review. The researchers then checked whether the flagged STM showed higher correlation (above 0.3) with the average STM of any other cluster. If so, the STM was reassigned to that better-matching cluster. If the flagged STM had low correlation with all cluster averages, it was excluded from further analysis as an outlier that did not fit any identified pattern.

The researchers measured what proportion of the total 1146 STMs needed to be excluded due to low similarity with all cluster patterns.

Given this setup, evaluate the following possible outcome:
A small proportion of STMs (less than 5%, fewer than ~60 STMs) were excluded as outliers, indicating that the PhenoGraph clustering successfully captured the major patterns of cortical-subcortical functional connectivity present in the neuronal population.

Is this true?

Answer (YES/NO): NO